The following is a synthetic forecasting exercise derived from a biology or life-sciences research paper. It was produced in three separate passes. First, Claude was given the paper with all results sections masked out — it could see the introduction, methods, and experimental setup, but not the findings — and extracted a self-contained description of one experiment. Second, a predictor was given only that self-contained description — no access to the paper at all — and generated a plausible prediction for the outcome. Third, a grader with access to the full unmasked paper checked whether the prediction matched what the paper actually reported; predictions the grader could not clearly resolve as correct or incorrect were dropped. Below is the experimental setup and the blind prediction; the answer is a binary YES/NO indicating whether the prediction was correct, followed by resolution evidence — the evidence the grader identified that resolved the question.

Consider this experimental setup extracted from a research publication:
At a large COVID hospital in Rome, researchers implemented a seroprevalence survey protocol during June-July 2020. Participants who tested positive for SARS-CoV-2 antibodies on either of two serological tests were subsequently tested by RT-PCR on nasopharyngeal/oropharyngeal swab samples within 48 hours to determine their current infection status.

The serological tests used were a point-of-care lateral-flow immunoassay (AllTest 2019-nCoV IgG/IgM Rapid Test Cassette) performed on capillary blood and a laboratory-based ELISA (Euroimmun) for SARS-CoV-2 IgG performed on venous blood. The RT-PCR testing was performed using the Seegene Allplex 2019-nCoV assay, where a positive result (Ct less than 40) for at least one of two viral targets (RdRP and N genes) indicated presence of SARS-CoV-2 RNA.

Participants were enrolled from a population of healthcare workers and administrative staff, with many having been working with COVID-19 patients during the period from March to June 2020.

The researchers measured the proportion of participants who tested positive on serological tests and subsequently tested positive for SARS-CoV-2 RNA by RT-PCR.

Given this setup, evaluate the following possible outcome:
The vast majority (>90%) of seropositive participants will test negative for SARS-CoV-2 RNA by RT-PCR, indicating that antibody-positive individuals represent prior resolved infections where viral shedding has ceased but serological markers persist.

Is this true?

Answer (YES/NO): YES